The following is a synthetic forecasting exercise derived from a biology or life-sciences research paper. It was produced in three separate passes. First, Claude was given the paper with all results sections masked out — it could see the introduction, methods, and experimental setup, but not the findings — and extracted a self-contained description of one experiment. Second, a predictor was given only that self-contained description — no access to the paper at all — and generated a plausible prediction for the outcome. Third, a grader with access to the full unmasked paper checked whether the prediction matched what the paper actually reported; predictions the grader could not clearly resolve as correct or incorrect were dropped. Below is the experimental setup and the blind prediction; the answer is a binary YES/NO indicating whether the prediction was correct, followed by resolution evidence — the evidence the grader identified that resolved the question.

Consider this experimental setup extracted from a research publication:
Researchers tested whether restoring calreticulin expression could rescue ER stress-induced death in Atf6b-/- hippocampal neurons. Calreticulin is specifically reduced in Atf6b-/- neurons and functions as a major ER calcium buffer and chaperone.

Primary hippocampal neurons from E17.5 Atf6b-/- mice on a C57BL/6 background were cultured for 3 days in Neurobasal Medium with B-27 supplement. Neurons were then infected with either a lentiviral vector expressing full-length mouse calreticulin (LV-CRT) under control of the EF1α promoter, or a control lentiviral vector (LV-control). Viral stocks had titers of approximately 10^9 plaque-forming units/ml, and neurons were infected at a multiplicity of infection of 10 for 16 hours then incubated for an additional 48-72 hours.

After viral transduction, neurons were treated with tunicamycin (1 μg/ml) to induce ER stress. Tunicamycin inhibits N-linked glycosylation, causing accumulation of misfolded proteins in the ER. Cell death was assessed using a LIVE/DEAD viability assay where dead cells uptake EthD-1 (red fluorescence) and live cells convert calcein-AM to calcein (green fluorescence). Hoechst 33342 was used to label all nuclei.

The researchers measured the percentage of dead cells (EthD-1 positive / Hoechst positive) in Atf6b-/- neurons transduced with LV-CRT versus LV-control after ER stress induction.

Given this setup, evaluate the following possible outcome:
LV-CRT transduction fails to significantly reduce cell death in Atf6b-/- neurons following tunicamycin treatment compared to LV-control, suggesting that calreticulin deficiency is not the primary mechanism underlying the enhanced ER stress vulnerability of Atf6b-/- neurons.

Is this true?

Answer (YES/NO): NO